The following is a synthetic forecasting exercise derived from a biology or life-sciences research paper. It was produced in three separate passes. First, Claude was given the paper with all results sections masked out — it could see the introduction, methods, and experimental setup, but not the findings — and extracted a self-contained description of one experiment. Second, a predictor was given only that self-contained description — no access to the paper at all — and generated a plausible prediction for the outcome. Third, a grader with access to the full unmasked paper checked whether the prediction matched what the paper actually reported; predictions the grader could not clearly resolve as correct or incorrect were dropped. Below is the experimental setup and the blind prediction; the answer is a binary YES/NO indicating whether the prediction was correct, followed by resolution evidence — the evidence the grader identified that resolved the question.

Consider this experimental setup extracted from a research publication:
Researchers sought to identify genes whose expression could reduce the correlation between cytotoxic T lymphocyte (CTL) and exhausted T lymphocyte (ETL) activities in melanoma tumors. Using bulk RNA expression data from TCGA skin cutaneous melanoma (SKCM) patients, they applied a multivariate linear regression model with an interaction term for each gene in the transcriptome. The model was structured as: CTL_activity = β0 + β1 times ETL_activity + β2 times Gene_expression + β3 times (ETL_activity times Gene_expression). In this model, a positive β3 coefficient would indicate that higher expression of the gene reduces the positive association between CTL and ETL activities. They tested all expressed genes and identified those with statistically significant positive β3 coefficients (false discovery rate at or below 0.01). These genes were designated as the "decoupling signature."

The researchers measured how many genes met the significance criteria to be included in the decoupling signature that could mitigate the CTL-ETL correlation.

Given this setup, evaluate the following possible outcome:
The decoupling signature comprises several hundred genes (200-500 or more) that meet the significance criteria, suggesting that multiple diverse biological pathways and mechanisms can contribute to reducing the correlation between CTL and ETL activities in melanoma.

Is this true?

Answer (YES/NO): YES